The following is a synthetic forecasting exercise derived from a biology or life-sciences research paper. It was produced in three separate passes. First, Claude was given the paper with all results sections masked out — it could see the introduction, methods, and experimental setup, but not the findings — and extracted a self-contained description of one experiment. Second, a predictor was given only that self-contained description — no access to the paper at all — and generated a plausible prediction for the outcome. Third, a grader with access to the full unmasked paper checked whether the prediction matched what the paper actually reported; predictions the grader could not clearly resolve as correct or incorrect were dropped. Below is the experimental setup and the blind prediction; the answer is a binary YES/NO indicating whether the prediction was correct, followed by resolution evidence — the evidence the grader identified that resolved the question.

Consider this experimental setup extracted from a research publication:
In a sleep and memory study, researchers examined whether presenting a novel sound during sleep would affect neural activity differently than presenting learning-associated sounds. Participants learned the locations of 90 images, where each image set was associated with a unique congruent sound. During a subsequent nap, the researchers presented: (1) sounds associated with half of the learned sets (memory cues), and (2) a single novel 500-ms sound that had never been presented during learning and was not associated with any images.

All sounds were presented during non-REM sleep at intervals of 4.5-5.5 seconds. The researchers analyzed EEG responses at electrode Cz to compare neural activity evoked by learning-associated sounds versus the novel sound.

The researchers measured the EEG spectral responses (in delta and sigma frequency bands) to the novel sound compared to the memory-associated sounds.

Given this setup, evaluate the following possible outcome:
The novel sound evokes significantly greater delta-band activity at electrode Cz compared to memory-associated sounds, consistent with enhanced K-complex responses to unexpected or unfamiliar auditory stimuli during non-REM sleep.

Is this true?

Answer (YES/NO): NO